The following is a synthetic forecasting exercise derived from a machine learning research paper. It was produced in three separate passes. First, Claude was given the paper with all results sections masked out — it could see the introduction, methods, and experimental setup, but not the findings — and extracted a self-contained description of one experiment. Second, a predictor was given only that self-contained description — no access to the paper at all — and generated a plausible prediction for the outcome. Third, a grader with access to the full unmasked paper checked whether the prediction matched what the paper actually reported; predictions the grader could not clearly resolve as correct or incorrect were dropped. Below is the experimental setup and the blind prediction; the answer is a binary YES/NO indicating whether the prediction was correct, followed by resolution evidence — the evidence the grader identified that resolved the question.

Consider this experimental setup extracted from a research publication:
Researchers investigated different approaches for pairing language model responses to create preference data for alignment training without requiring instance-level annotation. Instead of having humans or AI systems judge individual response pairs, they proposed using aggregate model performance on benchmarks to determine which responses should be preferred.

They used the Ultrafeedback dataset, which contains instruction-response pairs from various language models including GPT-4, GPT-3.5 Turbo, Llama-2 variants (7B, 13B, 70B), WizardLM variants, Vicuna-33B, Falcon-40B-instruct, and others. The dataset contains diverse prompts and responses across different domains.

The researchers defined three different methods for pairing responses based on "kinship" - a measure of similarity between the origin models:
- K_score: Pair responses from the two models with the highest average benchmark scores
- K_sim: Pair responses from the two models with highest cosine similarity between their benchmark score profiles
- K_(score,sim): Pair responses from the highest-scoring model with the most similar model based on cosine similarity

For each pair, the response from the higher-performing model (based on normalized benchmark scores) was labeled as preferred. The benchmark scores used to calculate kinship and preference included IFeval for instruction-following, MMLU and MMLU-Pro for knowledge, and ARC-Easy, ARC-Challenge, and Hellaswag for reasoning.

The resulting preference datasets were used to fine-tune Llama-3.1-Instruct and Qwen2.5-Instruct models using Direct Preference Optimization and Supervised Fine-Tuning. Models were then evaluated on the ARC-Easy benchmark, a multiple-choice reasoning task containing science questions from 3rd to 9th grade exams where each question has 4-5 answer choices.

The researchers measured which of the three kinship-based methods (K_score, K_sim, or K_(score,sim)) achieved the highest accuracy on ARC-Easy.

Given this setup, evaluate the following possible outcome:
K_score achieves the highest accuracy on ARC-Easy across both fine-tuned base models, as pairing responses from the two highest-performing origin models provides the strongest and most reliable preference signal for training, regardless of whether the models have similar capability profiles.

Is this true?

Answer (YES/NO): NO